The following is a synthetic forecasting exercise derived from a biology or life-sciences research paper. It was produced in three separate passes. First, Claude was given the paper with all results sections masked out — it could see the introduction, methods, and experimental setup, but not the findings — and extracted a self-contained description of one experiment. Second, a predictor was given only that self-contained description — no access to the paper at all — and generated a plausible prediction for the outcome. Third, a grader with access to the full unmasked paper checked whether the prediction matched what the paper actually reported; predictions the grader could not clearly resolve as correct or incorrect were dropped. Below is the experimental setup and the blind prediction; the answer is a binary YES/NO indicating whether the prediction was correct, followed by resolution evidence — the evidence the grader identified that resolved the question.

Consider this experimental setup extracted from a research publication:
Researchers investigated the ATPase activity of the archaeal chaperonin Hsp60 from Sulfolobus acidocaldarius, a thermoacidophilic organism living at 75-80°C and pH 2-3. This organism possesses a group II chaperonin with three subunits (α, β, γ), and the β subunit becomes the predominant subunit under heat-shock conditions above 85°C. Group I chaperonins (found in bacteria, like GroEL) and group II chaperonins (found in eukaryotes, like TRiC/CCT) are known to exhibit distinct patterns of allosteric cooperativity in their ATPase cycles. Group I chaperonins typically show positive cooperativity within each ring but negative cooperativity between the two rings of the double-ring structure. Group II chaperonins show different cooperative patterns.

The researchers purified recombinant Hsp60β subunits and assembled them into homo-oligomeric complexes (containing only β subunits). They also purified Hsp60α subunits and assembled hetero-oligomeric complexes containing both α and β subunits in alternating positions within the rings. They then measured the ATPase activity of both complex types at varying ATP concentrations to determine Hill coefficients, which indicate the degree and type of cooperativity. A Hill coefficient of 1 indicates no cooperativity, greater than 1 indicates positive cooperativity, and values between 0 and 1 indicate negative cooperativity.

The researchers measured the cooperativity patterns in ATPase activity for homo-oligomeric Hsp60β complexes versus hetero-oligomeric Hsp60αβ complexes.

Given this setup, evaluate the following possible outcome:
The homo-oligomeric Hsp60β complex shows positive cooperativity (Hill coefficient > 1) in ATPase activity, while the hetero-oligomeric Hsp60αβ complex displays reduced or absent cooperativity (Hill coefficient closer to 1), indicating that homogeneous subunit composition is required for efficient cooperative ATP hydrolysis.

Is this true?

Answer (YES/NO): NO